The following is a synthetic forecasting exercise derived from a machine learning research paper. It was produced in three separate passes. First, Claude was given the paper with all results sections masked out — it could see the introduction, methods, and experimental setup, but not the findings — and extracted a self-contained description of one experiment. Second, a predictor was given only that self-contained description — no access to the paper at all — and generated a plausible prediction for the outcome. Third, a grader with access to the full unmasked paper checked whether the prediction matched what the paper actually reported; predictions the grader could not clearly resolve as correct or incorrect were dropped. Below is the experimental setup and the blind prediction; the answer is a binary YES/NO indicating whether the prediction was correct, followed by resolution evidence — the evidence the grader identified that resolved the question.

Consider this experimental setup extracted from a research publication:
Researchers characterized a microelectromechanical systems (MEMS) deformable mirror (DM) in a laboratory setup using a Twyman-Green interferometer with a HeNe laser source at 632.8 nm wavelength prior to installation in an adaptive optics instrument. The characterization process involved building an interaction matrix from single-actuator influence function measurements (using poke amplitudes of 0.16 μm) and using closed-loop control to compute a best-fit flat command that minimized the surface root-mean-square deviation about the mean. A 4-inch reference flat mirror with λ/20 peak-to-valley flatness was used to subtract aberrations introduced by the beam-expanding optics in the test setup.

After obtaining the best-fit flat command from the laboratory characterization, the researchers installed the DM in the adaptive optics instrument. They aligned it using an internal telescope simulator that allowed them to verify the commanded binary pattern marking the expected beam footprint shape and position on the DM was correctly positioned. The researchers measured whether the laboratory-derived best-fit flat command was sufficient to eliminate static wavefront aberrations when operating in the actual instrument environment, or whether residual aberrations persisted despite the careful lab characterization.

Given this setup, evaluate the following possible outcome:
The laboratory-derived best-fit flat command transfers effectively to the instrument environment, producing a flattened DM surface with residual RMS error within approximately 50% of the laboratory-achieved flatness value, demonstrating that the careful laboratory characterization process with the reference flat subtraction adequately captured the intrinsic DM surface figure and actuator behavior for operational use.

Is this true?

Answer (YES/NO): NO